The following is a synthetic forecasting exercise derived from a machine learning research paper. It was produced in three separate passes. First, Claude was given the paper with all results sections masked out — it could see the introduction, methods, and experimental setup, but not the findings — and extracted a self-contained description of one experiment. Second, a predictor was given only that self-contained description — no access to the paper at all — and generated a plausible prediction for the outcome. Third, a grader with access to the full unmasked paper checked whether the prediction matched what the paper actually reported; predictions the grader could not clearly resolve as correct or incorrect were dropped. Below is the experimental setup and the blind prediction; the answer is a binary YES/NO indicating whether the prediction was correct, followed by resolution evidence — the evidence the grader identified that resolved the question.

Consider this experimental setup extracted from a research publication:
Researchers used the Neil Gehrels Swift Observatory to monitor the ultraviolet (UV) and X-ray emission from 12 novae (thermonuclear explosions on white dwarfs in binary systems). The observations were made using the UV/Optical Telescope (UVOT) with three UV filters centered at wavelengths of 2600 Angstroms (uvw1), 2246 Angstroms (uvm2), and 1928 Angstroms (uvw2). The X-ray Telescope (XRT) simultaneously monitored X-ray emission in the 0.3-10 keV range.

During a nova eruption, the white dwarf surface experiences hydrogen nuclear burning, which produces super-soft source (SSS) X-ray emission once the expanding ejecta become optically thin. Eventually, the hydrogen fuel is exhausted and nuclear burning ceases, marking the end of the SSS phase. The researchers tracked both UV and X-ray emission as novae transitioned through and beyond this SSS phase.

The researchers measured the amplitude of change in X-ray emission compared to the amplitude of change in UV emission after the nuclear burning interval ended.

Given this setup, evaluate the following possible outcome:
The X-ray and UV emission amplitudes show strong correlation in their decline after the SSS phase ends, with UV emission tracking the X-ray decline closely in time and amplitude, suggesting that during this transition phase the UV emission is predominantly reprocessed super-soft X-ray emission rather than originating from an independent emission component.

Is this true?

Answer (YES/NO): NO